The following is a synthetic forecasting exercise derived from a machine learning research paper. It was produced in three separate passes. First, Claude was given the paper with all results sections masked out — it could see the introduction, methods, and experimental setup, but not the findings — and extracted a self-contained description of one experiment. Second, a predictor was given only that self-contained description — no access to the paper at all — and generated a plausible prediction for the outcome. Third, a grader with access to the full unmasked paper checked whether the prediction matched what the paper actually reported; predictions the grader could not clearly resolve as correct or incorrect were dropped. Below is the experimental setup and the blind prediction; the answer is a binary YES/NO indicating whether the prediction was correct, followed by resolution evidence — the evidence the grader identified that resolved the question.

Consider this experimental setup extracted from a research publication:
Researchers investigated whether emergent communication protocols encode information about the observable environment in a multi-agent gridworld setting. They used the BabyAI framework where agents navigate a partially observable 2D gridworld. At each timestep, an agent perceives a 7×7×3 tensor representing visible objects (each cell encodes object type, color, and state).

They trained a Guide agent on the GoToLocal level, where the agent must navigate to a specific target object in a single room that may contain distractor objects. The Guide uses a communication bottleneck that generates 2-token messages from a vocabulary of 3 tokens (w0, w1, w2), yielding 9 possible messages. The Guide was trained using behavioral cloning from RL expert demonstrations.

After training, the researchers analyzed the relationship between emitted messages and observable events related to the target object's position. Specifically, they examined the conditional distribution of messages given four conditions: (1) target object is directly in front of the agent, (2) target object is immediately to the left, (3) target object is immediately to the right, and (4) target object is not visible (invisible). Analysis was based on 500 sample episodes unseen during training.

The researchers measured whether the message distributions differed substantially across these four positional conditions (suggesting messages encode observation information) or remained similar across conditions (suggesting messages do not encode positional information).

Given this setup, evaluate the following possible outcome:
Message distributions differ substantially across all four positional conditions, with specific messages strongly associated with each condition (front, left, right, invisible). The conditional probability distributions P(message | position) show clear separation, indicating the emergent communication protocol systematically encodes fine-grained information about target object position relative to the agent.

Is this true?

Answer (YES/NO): NO